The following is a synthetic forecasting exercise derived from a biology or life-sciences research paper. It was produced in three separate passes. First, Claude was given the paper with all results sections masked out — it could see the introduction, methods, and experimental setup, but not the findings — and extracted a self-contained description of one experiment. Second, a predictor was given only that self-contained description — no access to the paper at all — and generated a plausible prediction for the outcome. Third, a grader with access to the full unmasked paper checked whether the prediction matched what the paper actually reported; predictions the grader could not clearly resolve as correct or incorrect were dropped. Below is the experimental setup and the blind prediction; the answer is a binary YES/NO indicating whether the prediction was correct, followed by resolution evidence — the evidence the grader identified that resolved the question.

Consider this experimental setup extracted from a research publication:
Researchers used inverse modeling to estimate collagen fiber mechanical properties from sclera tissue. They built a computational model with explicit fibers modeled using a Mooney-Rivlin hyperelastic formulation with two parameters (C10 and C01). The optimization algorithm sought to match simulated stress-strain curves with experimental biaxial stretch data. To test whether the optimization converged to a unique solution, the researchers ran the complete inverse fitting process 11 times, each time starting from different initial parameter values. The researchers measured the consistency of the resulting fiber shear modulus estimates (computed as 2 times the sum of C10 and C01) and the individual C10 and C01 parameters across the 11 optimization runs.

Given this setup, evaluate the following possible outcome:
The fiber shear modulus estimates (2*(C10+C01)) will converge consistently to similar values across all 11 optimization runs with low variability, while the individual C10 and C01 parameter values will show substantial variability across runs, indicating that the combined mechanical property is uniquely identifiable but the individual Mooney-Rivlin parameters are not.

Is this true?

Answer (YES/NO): YES